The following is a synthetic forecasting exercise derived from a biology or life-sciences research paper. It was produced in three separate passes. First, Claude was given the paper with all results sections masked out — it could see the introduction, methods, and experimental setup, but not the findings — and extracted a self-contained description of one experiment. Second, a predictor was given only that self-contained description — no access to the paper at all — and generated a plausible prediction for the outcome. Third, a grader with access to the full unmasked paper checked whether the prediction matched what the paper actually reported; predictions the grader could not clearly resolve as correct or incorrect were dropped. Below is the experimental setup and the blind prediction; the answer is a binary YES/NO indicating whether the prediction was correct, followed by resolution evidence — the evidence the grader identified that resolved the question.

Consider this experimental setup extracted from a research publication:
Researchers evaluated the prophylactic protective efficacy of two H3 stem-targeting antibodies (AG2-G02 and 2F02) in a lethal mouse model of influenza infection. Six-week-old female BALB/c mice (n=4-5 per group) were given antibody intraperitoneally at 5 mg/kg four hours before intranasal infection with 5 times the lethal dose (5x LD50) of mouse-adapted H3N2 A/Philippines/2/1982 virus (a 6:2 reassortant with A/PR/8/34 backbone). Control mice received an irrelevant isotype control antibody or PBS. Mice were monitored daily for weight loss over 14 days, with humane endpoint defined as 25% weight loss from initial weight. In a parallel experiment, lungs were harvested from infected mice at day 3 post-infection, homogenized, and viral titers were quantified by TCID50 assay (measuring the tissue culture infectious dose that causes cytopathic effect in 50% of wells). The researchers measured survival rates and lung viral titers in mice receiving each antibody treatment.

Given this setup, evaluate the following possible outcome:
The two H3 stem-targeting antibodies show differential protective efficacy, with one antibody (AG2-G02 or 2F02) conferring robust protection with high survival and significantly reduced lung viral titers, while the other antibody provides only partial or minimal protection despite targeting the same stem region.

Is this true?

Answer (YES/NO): NO